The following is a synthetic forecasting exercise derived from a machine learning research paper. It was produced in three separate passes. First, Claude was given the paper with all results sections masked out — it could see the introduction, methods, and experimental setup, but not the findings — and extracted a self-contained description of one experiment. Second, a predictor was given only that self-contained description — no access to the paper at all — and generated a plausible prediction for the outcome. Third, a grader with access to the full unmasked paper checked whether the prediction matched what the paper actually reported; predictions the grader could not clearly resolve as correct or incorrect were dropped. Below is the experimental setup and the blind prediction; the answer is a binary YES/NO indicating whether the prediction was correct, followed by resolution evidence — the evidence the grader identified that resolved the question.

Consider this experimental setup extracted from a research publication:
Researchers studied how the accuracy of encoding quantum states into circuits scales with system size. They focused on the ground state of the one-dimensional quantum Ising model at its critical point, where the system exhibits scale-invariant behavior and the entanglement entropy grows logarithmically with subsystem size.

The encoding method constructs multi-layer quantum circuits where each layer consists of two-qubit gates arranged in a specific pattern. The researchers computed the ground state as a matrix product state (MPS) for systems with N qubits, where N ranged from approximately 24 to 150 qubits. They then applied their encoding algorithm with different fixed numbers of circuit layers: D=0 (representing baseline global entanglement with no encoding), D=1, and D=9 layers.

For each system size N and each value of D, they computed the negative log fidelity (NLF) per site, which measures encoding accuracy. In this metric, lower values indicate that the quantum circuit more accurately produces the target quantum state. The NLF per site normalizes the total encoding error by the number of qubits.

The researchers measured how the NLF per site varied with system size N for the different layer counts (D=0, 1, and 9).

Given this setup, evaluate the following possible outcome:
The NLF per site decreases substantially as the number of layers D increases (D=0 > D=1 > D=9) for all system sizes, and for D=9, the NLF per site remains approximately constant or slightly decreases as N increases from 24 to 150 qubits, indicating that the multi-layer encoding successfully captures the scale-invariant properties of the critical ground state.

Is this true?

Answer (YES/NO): NO